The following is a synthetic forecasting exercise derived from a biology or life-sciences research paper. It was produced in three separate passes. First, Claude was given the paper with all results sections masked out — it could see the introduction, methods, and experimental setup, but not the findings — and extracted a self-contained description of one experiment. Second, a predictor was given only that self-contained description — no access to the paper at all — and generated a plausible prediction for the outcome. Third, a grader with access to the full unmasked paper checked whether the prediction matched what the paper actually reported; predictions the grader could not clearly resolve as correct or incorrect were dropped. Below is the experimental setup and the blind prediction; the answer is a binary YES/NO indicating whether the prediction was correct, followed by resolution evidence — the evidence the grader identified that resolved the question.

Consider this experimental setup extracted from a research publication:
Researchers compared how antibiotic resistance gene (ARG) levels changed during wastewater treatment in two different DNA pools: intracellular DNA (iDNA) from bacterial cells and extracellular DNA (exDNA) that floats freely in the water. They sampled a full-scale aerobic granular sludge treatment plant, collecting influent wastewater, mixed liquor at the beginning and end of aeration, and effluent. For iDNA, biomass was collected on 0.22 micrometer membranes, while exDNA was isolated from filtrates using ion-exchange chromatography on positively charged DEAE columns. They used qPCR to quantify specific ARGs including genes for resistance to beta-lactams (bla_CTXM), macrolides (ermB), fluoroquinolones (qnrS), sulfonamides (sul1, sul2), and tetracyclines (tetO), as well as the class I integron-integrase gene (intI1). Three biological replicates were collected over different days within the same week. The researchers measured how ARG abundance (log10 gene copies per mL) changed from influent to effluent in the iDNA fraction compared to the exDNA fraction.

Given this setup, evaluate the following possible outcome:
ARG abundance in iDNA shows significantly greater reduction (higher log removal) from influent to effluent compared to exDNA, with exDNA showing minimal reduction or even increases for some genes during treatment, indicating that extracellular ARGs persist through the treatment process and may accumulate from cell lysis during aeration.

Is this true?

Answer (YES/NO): YES